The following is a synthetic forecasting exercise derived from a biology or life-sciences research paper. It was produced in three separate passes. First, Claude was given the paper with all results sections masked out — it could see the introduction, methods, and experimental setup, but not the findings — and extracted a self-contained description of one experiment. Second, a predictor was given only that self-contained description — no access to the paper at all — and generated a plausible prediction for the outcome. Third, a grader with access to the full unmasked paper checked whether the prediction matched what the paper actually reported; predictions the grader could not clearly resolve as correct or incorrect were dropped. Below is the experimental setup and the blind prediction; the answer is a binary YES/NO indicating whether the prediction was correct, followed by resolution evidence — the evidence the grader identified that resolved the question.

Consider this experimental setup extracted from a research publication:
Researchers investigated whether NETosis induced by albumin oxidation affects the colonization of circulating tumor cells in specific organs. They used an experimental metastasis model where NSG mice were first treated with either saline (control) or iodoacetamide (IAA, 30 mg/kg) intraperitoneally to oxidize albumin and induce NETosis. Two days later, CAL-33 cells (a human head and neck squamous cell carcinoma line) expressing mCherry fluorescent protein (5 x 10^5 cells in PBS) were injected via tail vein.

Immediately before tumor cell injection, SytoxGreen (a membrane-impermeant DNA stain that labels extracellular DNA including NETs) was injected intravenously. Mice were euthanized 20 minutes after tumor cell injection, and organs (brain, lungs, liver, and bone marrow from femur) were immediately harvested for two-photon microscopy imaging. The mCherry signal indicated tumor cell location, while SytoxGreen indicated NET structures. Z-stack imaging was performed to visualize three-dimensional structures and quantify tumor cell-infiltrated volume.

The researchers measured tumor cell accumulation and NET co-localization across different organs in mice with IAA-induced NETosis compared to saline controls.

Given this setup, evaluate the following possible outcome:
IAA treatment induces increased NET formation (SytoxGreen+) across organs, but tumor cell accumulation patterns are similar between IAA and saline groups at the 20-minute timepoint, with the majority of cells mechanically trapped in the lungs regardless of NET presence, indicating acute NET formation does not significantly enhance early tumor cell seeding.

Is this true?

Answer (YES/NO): NO